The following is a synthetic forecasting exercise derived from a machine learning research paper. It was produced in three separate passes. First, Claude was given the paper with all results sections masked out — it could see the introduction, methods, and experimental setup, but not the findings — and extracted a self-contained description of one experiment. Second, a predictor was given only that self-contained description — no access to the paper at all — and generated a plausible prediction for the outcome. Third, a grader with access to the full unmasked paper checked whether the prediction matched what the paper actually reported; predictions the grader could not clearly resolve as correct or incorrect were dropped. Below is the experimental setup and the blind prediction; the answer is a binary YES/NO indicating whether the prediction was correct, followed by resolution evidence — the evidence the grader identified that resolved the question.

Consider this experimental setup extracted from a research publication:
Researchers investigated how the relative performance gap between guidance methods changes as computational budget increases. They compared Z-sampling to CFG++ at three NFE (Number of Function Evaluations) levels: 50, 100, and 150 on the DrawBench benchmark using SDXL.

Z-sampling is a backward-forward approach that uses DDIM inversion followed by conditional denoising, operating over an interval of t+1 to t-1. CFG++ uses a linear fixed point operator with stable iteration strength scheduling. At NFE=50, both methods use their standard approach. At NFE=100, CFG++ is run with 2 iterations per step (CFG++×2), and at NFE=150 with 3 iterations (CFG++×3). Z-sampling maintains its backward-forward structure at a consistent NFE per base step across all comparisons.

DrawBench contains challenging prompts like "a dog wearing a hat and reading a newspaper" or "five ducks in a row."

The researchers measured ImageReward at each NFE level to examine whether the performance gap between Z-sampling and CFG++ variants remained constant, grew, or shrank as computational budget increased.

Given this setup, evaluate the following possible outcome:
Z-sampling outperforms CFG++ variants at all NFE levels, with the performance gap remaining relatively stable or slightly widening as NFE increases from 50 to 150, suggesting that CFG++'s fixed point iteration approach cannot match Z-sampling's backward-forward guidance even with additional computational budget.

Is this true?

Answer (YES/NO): NO